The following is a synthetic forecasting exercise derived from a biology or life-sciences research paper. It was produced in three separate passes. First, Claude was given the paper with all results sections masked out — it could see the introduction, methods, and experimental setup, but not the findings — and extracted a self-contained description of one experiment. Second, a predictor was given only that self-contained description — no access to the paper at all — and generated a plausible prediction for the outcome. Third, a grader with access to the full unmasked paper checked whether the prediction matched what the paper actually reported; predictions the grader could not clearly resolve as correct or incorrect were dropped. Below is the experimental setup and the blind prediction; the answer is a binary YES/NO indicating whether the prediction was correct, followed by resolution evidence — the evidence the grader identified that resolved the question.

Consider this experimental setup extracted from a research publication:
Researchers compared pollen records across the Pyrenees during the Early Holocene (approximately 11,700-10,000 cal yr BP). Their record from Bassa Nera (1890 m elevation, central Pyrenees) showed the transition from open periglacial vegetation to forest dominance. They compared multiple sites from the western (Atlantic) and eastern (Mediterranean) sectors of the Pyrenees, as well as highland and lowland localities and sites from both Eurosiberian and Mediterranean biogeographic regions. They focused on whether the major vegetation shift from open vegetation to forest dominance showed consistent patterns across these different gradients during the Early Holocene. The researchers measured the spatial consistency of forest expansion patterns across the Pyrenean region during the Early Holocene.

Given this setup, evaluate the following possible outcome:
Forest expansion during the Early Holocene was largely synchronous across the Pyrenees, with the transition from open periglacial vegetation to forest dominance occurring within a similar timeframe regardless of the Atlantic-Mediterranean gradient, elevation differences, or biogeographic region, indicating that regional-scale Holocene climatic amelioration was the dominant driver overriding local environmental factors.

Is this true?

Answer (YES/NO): YES